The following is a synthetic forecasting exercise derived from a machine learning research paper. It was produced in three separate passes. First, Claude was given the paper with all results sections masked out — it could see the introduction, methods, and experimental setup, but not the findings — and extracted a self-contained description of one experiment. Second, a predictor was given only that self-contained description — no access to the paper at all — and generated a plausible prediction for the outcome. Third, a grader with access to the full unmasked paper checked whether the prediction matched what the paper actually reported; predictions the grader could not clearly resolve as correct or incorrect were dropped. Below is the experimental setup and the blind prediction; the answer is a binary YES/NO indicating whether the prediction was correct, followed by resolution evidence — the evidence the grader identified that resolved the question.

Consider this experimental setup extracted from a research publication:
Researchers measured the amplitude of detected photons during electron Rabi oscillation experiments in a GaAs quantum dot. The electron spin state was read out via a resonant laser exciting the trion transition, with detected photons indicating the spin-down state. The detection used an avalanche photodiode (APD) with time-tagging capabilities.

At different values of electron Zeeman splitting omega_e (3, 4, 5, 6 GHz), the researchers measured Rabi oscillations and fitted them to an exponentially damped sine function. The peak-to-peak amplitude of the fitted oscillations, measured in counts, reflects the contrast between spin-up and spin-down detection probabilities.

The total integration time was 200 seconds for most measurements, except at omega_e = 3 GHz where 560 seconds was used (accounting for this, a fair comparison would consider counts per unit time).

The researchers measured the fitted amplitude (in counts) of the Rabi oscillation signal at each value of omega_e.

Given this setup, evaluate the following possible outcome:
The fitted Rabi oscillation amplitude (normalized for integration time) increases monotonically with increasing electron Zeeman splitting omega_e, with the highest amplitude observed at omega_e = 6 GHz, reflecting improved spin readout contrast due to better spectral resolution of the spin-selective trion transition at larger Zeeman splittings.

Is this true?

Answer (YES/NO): NO